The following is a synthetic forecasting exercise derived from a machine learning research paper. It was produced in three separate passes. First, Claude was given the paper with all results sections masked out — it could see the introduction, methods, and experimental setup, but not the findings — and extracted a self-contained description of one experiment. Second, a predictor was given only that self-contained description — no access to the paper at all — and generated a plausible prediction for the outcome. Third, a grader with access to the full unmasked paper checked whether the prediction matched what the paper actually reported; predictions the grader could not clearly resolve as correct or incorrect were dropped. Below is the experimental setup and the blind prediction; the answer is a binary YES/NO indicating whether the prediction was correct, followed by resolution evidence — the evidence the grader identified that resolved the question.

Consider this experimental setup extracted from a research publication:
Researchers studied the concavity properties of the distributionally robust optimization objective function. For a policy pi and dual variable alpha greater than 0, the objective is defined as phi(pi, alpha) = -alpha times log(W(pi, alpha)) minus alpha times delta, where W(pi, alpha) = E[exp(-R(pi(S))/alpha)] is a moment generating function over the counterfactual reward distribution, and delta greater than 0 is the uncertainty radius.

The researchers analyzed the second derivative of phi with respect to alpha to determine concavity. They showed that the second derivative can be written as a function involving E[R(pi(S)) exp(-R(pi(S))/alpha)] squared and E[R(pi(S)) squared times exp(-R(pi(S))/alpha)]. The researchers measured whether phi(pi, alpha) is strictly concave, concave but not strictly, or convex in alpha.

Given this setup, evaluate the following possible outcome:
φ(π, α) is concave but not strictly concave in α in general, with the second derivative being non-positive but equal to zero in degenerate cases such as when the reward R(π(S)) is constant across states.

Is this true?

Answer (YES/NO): NO